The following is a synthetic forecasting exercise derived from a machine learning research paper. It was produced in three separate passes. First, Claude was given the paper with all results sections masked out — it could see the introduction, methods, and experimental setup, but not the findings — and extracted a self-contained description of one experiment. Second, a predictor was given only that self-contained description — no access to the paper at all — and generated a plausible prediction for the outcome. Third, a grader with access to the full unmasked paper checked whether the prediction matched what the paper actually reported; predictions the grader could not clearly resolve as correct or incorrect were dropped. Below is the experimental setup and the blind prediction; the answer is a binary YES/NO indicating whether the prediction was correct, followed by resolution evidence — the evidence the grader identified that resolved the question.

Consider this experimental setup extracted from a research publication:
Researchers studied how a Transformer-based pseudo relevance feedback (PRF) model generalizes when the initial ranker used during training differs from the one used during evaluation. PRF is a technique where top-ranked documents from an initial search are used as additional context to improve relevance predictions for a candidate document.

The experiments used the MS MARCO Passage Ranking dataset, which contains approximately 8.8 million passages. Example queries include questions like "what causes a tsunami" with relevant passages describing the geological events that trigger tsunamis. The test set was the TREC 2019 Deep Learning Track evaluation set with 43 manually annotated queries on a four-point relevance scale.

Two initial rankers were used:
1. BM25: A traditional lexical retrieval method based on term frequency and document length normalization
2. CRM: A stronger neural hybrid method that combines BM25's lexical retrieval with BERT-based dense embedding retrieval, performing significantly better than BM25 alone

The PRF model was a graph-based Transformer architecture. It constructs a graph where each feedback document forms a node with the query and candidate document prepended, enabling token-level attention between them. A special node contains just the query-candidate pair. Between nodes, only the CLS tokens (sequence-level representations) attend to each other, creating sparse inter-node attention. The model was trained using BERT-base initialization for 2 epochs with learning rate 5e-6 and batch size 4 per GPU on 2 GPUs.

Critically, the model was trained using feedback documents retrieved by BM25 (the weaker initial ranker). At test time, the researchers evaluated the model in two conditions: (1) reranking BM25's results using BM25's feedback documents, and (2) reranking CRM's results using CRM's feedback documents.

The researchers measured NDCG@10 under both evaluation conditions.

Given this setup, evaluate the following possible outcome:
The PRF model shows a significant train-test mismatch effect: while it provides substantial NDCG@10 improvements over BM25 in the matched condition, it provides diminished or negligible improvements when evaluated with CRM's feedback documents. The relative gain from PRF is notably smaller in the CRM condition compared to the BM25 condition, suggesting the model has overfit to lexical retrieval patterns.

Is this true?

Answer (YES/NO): NO